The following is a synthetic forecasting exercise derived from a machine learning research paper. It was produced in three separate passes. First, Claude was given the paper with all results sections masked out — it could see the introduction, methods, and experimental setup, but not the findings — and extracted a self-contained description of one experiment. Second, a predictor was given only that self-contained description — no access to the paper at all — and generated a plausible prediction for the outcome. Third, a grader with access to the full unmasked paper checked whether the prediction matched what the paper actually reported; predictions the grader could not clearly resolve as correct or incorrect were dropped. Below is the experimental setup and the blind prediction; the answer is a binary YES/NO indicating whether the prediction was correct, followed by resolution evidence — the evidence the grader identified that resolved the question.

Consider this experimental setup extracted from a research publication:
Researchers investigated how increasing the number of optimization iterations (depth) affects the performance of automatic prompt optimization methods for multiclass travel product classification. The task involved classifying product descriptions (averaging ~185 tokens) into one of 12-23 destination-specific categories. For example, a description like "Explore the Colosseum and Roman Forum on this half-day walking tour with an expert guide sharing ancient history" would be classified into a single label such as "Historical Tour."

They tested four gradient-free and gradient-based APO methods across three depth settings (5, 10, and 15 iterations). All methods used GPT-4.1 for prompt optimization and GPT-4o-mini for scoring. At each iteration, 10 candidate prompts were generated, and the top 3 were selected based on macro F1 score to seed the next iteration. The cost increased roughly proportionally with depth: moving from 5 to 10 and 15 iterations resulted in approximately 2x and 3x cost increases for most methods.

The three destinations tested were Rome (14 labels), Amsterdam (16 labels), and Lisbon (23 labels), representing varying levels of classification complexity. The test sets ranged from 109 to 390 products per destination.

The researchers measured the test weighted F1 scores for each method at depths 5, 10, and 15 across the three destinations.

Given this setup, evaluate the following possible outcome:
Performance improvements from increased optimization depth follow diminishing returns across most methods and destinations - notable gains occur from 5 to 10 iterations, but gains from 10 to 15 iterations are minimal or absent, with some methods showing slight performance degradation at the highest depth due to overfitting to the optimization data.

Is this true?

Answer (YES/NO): NO